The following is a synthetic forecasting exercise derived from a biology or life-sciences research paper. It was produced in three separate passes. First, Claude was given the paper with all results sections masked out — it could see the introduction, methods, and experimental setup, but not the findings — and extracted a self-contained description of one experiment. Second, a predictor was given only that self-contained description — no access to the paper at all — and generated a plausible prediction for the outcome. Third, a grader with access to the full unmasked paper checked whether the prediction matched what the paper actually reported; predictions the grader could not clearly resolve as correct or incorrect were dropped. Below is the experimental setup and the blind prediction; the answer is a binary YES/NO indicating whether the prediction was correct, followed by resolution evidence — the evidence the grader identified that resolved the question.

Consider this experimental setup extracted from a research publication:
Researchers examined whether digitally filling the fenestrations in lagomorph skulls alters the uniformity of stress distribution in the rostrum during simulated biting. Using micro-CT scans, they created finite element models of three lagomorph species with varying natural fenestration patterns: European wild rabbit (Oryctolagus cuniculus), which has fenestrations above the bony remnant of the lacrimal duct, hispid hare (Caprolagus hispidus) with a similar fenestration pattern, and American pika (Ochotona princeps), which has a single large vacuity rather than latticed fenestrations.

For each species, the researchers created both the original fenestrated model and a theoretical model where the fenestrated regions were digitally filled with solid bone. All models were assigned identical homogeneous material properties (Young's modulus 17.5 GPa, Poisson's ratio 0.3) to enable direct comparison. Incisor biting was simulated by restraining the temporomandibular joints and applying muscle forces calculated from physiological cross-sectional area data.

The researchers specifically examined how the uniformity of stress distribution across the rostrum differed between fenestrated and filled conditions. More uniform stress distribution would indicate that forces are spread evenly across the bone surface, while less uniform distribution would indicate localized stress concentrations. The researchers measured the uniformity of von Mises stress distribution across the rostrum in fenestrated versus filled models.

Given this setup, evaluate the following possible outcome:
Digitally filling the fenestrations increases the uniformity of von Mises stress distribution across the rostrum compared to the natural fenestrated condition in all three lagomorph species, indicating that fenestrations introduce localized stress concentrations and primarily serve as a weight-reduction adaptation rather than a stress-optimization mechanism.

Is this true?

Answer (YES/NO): YES